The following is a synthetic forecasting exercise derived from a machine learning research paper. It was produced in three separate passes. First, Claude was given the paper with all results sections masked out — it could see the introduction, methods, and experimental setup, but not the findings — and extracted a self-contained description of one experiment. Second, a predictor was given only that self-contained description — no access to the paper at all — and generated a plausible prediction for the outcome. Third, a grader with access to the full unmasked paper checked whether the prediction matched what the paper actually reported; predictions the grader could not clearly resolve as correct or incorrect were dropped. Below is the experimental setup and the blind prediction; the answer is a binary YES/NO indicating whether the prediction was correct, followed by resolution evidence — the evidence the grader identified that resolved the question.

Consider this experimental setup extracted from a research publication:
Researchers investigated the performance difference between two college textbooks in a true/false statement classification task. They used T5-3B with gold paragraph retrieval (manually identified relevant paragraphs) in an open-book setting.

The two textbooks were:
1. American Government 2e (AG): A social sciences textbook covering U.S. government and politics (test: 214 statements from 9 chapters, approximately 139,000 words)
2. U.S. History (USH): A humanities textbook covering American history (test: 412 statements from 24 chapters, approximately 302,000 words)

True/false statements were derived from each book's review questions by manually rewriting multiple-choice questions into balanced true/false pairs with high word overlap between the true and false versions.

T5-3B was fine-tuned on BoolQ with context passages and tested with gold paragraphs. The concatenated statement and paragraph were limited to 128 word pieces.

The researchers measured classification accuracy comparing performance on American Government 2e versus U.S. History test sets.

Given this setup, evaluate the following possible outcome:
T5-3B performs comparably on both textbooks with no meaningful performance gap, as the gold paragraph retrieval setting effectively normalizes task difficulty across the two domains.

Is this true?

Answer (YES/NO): NO